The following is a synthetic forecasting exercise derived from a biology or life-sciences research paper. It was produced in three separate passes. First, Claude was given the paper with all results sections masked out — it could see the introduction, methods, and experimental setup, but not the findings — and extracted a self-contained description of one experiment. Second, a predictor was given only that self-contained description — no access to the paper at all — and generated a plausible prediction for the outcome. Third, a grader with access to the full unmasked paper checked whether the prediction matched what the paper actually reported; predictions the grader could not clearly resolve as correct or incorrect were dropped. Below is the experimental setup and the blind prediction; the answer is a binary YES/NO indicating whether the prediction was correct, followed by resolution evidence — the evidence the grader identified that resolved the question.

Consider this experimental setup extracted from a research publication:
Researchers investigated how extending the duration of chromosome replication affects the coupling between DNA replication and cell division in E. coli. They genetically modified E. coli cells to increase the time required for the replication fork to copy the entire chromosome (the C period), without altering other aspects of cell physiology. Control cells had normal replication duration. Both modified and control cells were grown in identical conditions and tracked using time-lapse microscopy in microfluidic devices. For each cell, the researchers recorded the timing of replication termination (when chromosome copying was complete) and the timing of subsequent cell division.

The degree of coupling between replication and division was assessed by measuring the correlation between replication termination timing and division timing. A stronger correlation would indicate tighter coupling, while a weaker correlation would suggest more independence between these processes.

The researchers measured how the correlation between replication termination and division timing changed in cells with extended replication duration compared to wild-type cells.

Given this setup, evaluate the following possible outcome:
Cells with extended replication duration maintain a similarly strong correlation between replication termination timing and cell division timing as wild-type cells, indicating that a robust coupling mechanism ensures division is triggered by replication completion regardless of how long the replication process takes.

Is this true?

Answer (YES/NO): NO